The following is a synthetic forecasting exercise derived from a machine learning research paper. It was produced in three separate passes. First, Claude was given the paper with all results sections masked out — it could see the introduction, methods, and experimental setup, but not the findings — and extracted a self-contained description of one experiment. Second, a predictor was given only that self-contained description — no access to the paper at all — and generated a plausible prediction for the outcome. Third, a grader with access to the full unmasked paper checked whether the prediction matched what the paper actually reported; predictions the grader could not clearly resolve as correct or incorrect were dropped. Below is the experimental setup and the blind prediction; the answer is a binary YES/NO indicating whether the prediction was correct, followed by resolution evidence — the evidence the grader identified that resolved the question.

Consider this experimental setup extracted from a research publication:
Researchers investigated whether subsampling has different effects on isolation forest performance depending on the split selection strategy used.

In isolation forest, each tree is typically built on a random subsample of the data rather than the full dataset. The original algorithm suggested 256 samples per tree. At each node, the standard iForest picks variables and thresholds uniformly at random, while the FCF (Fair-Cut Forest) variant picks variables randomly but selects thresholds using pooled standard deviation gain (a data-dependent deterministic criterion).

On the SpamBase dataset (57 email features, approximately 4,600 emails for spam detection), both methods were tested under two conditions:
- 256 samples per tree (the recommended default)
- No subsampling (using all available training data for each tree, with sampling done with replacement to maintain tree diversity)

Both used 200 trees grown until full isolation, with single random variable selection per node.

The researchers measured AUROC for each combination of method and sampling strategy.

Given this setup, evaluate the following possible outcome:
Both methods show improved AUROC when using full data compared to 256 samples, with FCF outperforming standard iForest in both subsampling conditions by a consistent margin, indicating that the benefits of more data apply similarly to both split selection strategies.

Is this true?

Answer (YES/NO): NO